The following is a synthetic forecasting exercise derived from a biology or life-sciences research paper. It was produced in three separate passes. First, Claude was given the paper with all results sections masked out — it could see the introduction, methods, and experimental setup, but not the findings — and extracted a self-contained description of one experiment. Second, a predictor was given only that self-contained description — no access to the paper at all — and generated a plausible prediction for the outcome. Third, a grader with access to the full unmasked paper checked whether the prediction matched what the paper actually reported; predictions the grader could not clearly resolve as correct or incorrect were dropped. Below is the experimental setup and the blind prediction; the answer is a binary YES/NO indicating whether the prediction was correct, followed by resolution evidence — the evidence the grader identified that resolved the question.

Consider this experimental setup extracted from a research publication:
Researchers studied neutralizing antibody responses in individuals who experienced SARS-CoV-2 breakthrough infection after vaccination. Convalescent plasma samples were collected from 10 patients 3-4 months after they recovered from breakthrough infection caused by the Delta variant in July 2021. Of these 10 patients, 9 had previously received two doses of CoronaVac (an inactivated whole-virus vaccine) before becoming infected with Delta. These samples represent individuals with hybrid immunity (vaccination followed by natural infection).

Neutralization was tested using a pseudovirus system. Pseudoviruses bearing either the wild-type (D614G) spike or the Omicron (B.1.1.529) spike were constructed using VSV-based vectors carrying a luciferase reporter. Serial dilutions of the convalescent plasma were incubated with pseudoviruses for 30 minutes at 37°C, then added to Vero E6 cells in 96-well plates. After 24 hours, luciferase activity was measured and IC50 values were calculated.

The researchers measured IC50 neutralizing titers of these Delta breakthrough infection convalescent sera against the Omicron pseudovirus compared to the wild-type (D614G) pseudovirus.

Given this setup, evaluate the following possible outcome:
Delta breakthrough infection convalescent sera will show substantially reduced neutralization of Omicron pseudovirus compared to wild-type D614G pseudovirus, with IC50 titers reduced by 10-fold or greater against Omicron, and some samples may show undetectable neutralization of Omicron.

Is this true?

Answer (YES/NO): YES